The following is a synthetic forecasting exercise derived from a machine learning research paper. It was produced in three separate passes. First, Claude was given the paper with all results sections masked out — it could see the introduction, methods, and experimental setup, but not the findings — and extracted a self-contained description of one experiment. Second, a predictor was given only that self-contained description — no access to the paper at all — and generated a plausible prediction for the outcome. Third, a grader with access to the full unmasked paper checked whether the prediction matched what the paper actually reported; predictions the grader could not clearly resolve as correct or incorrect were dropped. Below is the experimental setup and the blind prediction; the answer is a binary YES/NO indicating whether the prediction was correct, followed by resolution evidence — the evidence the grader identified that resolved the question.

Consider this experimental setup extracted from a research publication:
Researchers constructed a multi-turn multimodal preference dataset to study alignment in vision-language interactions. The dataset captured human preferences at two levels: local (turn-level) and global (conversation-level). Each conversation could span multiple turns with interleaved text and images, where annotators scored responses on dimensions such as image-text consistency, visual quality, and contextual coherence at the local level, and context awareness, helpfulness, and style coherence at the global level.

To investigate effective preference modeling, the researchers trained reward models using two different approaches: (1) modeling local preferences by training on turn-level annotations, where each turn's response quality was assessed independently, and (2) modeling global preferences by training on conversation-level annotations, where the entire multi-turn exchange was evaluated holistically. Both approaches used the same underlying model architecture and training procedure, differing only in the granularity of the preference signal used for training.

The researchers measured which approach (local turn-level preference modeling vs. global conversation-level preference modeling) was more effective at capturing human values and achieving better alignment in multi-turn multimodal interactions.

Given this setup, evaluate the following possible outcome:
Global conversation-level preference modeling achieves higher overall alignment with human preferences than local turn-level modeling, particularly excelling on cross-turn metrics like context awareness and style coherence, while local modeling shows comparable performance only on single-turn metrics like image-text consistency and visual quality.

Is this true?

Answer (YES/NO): NO